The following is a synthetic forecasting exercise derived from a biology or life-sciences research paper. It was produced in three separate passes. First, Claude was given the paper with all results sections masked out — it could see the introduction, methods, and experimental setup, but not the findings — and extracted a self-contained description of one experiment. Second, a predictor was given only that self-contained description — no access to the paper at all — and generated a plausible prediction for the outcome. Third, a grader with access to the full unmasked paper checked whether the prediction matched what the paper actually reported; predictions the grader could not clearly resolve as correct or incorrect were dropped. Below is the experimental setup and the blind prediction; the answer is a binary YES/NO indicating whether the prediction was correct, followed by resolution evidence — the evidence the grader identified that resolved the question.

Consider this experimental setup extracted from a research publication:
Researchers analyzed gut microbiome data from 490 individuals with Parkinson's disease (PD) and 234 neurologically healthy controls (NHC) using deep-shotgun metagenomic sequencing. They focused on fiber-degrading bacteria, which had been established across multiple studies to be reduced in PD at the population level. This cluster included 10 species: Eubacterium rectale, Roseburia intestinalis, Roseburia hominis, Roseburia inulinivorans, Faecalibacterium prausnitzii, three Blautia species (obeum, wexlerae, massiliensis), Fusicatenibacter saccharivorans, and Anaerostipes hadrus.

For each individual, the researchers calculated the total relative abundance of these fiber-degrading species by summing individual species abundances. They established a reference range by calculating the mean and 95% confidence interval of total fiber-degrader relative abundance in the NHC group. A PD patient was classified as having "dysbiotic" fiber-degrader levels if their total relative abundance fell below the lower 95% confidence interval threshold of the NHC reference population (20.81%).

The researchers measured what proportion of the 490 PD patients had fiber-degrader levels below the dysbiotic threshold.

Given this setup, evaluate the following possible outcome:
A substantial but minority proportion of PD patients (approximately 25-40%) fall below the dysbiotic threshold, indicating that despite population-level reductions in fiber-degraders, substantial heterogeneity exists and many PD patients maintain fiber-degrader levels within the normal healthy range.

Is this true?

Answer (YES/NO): NO